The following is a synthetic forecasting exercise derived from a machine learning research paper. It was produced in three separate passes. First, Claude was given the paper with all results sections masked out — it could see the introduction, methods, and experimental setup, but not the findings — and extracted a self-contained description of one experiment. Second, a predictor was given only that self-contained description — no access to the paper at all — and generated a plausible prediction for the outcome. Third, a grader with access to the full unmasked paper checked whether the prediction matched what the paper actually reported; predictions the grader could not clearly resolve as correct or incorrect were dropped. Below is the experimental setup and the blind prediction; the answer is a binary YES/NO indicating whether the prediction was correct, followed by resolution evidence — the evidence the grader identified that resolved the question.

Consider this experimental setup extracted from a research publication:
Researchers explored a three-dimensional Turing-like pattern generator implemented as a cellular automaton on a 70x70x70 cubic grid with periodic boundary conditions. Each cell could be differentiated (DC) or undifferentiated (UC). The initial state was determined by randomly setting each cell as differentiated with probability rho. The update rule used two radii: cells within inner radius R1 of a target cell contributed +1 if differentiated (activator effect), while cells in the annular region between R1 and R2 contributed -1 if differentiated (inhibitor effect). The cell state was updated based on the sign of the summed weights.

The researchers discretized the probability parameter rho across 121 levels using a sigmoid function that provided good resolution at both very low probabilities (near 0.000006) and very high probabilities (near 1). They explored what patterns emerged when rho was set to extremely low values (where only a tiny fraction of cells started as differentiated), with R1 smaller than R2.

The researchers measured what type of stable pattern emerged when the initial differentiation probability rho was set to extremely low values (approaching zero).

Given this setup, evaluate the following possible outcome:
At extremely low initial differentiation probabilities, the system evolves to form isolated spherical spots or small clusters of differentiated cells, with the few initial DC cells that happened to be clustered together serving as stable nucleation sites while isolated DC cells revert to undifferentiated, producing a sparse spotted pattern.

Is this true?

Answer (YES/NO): NO